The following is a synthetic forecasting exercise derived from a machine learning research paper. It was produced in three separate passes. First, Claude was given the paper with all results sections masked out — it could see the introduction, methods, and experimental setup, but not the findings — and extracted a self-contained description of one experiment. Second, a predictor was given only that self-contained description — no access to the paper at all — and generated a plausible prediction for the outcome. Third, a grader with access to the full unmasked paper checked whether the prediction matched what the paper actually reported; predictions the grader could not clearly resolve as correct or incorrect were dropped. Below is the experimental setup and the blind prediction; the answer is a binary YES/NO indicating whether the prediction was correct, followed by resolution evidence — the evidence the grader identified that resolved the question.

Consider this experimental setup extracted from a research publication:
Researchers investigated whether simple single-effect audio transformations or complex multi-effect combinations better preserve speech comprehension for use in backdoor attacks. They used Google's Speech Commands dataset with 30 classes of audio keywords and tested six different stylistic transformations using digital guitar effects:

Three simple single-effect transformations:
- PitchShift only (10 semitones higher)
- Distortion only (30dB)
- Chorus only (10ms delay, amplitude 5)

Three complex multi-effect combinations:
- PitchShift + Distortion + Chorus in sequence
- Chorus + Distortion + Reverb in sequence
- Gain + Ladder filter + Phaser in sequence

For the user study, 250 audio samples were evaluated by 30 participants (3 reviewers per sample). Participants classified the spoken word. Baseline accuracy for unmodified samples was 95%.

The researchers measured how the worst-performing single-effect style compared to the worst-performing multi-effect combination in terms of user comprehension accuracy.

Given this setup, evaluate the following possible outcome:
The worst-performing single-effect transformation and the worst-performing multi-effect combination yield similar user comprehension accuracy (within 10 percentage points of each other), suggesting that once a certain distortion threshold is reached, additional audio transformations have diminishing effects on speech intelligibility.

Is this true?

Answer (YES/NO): NO